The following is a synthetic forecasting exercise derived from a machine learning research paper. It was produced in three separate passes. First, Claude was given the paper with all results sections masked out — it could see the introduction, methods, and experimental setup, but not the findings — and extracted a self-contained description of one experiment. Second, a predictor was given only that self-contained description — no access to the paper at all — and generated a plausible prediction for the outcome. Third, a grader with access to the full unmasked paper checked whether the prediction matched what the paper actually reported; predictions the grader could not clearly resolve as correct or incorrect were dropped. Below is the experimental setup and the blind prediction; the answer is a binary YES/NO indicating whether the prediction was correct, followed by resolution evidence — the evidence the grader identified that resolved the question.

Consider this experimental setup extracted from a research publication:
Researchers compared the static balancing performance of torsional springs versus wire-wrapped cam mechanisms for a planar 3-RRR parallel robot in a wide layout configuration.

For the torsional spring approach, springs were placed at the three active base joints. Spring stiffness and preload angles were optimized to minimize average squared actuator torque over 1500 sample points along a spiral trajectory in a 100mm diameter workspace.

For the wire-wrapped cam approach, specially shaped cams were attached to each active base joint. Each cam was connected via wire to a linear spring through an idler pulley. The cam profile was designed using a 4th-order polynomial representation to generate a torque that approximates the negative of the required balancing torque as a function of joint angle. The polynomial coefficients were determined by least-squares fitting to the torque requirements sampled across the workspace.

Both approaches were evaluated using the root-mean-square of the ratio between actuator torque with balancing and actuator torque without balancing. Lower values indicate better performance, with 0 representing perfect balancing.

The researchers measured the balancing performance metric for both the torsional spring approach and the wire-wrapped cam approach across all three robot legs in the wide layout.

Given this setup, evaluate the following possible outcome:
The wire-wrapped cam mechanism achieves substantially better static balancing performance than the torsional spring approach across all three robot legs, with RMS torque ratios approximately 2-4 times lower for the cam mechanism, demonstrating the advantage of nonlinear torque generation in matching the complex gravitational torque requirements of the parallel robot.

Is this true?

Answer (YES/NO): NO